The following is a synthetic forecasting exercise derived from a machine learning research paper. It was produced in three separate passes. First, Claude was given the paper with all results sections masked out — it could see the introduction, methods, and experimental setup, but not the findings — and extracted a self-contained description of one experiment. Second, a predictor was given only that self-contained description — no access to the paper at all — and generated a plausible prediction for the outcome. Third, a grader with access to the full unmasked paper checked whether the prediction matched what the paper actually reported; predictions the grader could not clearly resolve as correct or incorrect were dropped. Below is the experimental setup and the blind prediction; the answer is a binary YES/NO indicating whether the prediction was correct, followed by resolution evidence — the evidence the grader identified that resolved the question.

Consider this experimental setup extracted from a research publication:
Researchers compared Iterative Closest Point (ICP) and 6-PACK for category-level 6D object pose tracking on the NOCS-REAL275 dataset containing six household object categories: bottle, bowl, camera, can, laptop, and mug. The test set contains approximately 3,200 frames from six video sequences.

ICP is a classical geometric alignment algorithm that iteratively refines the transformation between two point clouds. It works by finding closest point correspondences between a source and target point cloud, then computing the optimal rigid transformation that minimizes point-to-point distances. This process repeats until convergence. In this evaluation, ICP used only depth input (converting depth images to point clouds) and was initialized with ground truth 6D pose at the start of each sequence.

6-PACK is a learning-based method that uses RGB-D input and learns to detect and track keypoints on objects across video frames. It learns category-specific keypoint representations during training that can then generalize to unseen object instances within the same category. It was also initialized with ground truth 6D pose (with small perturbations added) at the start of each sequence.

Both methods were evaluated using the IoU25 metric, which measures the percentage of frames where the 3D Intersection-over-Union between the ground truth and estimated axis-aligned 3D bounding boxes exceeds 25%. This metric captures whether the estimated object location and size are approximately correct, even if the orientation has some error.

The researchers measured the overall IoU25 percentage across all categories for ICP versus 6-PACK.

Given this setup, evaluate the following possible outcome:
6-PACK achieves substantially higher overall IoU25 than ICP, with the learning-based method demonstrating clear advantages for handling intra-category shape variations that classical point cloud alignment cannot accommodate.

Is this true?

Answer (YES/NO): YES